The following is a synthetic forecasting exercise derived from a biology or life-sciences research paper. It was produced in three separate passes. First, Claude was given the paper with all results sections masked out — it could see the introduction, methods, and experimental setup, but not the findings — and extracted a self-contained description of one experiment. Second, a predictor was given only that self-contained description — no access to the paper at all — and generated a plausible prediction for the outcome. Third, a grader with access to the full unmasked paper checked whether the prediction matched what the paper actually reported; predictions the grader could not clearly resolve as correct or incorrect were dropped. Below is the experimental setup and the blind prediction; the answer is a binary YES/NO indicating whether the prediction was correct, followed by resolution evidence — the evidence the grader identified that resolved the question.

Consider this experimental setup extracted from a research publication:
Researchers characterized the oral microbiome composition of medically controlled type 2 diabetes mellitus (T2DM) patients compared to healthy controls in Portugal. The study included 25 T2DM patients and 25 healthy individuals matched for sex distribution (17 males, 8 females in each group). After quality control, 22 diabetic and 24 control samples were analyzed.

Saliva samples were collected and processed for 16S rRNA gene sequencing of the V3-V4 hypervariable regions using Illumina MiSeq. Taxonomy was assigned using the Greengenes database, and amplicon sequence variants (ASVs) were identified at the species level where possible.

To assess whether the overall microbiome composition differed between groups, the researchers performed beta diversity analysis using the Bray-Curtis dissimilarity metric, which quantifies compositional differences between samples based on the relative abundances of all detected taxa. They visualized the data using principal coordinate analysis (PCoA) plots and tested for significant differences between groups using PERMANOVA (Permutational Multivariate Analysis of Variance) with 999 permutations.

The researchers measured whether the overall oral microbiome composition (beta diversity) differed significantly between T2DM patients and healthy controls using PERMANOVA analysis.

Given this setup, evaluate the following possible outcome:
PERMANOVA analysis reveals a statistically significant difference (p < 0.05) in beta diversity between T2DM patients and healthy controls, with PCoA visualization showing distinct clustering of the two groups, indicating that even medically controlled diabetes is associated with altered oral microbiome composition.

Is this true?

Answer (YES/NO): NO